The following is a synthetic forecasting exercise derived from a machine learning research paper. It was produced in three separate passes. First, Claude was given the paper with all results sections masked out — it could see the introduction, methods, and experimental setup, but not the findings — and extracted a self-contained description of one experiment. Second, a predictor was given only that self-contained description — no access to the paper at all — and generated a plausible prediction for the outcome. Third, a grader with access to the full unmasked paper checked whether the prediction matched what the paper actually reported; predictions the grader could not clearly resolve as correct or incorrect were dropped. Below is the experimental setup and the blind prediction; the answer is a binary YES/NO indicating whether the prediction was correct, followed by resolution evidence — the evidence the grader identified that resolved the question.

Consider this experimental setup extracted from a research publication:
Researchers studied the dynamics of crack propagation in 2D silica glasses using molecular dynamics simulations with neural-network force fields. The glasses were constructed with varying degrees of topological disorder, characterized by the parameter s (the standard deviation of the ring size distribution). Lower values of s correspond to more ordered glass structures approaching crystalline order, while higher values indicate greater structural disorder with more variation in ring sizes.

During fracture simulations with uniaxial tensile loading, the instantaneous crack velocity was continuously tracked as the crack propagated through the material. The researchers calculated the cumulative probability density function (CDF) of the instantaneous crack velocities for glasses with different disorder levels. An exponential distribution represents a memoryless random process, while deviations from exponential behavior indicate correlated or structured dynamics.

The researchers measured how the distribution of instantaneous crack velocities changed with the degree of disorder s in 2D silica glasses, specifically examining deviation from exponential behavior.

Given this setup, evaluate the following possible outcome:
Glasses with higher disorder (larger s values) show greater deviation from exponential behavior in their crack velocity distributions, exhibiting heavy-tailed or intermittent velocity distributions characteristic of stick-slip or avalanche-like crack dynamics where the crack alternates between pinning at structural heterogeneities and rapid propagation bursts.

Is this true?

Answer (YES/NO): NO